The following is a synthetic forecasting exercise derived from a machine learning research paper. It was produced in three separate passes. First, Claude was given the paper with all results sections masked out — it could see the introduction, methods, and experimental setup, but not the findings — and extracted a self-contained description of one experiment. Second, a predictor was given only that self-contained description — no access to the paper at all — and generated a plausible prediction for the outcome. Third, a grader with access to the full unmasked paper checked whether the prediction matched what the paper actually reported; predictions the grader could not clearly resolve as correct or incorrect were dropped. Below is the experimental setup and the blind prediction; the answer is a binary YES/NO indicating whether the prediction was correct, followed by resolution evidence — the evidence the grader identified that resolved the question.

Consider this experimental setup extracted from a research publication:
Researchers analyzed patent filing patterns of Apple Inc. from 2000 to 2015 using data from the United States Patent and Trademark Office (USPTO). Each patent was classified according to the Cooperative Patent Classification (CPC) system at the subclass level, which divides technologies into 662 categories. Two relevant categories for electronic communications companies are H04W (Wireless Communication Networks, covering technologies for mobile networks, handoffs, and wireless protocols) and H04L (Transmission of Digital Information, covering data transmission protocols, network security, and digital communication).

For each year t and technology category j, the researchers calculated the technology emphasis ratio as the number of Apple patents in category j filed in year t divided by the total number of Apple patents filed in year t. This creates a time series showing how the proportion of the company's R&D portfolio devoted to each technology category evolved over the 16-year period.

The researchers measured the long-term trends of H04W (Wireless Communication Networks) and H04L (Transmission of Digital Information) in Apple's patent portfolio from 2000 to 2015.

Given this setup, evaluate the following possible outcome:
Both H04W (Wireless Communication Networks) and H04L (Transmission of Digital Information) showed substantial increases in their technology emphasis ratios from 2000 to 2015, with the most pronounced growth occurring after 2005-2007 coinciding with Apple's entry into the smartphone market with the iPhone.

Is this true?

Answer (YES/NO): NO